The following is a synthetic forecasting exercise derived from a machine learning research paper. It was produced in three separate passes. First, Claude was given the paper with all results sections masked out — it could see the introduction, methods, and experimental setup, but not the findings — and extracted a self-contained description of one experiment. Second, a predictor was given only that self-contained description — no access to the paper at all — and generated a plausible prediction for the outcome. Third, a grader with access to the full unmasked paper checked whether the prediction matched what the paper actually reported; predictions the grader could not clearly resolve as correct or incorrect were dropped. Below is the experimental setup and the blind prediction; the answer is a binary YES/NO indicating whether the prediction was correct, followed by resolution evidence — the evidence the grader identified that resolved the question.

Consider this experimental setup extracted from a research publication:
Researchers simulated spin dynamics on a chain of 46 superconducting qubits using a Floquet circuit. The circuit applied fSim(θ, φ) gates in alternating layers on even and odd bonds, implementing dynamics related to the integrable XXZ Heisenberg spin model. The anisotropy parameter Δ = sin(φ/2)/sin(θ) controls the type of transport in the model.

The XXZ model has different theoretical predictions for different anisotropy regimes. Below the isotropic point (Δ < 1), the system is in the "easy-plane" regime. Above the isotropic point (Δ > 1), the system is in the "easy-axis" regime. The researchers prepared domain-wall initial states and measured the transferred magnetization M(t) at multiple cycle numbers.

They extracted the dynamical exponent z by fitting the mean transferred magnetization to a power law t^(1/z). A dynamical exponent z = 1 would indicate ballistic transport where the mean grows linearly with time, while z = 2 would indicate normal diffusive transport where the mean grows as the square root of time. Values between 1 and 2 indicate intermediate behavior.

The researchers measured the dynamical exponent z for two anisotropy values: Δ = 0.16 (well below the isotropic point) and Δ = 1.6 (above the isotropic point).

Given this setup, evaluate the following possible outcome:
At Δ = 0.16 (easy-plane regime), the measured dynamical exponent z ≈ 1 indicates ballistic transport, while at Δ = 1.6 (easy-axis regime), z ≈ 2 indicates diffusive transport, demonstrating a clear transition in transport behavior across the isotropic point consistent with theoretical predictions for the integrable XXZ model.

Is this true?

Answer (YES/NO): YES